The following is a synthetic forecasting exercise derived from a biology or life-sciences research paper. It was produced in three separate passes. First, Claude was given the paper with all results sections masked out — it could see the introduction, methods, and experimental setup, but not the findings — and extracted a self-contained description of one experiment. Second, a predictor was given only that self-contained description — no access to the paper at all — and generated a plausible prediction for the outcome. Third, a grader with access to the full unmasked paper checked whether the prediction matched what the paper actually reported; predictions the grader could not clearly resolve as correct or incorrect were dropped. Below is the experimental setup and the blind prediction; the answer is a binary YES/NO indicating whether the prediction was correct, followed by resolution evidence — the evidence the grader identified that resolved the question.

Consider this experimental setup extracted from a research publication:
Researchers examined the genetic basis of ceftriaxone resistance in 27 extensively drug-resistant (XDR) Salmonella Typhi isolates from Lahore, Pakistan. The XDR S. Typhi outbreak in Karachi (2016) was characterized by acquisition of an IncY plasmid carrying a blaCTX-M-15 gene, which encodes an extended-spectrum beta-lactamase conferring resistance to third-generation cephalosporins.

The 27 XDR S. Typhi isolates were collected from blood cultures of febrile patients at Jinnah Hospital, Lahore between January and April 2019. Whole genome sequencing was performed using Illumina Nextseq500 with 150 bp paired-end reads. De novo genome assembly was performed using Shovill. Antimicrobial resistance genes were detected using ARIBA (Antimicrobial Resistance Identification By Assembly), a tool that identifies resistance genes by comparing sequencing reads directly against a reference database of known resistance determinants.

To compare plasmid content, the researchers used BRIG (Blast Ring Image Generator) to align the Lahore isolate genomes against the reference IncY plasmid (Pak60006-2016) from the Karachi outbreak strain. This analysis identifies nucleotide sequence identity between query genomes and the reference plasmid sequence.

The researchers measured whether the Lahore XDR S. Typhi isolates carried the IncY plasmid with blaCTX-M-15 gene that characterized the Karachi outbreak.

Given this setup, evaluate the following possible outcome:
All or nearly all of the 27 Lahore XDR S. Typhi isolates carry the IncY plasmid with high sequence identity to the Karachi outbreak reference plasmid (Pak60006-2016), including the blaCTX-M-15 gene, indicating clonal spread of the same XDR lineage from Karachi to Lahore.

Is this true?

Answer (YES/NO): YES